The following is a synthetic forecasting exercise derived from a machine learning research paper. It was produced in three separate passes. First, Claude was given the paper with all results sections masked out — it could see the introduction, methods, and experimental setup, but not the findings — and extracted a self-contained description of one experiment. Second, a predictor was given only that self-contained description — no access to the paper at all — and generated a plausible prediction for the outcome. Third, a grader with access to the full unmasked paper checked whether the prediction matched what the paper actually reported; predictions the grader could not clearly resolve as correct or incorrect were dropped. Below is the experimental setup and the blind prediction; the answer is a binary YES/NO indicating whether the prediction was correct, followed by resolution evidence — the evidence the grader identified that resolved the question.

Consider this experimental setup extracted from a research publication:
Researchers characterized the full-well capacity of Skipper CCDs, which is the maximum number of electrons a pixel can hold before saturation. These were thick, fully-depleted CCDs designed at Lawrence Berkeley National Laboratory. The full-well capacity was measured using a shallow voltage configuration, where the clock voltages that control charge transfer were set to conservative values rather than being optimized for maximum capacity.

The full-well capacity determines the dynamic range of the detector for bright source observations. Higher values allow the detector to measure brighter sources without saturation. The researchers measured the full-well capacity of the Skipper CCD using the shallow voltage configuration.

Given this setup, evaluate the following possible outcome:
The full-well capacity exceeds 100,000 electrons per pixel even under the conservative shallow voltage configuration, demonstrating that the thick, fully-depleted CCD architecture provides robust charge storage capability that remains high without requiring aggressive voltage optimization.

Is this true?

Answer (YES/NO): NO